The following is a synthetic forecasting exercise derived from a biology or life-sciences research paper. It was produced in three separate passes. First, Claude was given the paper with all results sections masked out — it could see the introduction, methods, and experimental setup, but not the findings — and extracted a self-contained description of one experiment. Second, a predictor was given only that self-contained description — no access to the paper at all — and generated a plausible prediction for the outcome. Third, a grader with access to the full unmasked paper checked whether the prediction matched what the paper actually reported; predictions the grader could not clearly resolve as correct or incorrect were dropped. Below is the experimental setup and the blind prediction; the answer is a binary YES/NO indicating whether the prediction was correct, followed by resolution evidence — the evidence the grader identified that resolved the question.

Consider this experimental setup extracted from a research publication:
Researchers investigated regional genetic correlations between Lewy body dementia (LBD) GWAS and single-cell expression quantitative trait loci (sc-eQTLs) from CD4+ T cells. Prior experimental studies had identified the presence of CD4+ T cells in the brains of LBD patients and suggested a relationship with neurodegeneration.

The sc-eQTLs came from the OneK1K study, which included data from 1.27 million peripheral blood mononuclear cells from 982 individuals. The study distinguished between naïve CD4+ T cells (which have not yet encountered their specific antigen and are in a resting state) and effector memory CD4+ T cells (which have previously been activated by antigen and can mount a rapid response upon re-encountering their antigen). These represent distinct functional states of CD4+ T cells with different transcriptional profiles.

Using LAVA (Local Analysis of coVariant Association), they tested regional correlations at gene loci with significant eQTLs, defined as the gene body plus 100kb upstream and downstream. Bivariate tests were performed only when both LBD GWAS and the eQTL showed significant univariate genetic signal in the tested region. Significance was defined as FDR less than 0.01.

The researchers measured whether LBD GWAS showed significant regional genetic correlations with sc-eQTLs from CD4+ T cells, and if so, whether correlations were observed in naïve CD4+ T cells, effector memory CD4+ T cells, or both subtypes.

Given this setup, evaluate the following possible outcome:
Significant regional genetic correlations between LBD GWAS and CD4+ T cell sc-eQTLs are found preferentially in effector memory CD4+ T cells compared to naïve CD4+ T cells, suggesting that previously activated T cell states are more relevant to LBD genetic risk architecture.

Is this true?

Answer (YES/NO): NO